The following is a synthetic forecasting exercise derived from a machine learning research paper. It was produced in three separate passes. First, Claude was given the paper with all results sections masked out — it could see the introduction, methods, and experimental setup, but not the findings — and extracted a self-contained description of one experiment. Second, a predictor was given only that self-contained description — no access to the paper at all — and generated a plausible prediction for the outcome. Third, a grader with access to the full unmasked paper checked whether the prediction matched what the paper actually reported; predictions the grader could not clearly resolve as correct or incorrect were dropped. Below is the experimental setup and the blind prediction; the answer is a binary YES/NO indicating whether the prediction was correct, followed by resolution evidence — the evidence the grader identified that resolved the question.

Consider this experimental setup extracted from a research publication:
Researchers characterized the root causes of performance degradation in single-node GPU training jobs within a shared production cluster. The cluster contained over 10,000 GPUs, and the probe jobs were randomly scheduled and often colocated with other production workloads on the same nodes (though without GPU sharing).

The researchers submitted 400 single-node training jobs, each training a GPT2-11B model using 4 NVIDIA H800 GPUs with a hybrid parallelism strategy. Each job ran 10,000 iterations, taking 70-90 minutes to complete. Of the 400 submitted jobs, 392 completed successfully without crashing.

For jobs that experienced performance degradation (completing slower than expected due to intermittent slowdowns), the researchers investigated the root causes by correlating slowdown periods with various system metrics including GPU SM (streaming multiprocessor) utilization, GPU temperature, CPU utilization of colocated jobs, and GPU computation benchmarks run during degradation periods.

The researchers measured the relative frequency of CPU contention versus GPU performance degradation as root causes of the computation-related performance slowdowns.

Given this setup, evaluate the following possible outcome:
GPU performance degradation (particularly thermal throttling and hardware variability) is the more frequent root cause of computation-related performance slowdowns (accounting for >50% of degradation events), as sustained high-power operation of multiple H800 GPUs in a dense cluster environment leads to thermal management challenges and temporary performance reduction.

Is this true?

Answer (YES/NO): NO